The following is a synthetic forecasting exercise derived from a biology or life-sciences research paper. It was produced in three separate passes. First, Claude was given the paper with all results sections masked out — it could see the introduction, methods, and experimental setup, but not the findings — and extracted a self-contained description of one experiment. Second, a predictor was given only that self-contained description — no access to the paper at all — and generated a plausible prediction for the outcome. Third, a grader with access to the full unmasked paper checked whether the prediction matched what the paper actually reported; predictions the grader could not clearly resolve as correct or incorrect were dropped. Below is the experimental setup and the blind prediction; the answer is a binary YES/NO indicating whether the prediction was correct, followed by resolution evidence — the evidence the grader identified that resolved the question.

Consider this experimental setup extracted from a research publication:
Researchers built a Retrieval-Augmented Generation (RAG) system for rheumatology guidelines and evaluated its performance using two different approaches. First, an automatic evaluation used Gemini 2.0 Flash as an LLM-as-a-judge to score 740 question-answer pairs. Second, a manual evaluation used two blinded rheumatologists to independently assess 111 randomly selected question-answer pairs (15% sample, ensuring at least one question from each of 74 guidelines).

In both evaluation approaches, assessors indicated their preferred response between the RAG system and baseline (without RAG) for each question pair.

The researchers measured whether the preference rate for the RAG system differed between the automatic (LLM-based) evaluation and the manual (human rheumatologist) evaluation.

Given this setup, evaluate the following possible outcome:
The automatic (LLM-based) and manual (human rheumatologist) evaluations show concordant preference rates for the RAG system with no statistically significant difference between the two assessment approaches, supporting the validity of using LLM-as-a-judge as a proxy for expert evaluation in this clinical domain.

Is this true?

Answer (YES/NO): NO